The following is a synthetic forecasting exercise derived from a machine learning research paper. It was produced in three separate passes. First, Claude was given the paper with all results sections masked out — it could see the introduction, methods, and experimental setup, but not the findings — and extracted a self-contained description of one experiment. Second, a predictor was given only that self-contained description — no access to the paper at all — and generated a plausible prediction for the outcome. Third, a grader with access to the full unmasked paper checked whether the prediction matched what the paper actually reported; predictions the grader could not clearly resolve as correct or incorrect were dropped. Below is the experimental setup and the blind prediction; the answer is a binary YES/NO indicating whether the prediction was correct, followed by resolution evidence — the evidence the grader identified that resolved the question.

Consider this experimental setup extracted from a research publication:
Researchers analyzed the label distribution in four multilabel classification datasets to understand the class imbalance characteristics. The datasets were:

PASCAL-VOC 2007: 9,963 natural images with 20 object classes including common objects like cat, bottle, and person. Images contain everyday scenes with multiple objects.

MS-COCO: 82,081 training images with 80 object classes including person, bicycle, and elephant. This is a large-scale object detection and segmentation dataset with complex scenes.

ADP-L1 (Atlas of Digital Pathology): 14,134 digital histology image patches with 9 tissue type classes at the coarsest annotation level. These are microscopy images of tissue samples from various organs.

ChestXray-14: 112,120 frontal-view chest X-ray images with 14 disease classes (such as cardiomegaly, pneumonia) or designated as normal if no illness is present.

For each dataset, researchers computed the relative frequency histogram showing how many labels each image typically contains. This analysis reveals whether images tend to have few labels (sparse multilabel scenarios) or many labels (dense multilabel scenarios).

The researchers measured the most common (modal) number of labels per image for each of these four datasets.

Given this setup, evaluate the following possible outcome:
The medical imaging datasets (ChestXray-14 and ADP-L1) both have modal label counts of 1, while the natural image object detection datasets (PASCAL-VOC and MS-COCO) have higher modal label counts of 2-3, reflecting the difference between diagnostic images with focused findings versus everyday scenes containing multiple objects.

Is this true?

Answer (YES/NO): NO